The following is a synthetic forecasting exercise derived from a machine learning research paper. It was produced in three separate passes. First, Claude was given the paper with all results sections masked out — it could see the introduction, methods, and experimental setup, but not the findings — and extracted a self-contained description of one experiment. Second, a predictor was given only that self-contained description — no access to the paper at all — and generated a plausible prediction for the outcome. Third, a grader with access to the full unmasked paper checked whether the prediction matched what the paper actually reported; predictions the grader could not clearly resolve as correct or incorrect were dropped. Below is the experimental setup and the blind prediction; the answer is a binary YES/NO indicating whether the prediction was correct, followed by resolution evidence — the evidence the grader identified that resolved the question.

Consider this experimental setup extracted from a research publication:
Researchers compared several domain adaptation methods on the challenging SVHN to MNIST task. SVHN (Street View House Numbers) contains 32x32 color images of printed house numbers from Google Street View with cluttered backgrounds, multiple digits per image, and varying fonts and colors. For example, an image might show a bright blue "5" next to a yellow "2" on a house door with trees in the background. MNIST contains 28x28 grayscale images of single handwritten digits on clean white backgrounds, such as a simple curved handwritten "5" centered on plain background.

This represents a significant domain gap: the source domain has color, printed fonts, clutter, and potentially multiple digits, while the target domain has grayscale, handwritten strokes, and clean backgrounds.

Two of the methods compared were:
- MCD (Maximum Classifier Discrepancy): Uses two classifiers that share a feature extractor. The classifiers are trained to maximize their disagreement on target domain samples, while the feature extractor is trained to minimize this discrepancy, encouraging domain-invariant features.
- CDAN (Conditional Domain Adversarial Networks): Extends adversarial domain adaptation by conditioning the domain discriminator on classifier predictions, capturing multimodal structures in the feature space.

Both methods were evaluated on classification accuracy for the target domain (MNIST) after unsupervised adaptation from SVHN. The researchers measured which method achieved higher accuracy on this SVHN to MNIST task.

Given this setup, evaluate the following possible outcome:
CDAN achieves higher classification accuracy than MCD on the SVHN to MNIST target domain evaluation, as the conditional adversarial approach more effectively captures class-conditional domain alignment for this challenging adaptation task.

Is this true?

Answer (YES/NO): NO